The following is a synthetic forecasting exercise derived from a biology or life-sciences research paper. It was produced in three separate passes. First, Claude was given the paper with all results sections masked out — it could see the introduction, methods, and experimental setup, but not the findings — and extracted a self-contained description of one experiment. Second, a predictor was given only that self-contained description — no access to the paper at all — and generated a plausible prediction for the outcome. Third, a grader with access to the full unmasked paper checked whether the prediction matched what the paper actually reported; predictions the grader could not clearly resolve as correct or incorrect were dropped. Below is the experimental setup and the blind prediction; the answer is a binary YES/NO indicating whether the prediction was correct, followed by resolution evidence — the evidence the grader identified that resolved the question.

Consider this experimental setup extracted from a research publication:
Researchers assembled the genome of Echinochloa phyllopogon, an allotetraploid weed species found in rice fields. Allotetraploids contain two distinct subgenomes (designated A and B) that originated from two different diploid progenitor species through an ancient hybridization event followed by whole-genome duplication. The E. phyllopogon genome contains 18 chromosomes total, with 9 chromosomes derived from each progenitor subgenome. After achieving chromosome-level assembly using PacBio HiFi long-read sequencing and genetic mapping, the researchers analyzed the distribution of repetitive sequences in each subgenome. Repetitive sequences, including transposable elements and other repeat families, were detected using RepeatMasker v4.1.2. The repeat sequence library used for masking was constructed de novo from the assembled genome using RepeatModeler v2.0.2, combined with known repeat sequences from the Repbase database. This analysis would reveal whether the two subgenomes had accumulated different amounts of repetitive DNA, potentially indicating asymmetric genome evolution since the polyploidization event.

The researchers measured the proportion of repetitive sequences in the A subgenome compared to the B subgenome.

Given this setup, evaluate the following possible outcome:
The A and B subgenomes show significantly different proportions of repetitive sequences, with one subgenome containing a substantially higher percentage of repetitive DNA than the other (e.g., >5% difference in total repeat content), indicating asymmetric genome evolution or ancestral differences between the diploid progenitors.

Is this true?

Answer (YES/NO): YES